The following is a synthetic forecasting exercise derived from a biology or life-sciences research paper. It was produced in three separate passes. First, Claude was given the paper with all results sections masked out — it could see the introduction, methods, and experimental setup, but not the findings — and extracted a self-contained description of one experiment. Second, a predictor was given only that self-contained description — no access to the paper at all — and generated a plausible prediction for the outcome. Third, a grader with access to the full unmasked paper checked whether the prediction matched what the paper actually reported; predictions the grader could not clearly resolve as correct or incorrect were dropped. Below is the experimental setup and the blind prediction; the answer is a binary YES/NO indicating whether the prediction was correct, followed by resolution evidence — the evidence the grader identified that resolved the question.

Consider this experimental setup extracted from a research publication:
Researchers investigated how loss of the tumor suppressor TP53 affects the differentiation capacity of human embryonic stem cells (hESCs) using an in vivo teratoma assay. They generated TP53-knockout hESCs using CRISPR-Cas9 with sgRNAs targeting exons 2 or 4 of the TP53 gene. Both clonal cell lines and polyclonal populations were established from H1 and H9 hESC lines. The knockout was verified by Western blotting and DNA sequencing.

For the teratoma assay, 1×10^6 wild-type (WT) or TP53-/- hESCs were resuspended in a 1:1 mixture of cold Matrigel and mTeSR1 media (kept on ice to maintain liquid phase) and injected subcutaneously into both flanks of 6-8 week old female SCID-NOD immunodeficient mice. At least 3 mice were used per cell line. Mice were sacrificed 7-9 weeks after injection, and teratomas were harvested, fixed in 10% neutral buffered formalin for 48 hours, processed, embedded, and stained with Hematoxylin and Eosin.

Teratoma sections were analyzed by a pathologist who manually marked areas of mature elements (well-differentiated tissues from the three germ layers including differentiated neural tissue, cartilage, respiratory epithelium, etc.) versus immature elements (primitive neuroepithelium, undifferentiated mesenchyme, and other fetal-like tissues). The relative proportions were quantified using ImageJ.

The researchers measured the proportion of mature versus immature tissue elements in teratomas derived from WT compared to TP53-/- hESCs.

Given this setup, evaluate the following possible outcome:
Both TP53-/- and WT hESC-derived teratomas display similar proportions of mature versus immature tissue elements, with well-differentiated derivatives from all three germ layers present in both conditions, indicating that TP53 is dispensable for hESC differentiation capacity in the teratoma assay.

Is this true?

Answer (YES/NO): NO